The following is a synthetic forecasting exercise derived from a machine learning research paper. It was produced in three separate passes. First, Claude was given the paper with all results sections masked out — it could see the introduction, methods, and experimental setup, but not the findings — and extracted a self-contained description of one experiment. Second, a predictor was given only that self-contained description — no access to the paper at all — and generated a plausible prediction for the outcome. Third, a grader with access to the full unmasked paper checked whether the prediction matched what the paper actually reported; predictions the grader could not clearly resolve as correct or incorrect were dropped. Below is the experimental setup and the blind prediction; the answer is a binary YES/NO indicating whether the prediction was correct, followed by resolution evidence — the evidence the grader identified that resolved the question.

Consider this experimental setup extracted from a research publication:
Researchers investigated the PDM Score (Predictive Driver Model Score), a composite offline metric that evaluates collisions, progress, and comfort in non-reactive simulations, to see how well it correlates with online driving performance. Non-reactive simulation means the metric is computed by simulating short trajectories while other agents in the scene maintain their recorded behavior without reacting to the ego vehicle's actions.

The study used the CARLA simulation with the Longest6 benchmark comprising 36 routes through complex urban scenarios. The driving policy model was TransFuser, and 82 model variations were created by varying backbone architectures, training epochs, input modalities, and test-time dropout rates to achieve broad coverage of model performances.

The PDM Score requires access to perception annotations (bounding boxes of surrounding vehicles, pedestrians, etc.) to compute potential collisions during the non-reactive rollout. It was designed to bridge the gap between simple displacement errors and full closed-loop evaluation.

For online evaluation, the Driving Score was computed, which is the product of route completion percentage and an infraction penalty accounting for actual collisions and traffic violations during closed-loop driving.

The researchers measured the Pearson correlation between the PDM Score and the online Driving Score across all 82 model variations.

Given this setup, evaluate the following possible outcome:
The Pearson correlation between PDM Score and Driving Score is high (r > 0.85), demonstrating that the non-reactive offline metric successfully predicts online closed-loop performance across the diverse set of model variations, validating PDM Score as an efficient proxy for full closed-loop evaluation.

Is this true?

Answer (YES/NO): NO